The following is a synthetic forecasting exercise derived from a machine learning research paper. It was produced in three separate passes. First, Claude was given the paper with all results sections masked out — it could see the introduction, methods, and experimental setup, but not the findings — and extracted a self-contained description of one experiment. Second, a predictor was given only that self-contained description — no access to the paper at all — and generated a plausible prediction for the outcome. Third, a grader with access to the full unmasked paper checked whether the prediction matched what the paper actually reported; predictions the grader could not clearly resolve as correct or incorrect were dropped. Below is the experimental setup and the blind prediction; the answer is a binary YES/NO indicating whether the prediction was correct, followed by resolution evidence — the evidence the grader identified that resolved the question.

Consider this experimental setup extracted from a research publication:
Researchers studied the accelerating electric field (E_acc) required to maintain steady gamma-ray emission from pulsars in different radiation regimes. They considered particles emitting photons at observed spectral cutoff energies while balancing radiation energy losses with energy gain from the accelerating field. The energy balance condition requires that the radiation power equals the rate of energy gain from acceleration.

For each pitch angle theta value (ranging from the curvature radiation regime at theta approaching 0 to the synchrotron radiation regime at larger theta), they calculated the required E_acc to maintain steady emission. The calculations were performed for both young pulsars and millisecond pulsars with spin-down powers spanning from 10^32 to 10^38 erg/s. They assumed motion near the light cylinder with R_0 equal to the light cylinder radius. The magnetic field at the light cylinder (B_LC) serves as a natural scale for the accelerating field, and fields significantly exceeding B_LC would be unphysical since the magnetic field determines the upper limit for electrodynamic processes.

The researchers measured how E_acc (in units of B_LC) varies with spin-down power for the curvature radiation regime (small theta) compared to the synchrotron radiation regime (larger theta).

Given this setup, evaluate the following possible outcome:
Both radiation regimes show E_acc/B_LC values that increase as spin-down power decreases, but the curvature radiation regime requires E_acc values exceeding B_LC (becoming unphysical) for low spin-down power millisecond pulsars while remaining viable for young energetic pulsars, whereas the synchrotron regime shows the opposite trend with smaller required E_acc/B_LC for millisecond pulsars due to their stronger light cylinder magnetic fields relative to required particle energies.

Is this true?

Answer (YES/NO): NO